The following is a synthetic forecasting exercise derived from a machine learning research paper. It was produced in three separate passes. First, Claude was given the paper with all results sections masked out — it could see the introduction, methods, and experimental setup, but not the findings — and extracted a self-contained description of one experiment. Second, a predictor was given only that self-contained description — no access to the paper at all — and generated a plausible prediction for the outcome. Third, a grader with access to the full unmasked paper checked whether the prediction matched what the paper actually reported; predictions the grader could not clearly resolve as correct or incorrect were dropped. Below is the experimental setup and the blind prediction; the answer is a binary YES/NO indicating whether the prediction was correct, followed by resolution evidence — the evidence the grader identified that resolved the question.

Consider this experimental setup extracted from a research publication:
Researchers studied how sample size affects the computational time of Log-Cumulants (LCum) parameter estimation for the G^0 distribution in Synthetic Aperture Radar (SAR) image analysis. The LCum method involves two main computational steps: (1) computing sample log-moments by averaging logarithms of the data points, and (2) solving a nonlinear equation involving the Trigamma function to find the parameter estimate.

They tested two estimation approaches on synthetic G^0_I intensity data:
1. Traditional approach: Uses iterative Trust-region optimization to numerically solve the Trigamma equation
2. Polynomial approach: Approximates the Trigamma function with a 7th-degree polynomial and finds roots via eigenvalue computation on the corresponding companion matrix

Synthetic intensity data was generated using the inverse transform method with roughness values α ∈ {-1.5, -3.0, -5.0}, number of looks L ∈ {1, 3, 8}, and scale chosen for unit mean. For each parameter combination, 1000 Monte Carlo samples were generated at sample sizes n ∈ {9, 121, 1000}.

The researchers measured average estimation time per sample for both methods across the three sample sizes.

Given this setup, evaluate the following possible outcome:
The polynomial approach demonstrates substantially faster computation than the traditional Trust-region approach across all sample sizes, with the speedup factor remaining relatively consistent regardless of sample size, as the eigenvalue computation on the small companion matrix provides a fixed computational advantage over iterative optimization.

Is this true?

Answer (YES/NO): NO